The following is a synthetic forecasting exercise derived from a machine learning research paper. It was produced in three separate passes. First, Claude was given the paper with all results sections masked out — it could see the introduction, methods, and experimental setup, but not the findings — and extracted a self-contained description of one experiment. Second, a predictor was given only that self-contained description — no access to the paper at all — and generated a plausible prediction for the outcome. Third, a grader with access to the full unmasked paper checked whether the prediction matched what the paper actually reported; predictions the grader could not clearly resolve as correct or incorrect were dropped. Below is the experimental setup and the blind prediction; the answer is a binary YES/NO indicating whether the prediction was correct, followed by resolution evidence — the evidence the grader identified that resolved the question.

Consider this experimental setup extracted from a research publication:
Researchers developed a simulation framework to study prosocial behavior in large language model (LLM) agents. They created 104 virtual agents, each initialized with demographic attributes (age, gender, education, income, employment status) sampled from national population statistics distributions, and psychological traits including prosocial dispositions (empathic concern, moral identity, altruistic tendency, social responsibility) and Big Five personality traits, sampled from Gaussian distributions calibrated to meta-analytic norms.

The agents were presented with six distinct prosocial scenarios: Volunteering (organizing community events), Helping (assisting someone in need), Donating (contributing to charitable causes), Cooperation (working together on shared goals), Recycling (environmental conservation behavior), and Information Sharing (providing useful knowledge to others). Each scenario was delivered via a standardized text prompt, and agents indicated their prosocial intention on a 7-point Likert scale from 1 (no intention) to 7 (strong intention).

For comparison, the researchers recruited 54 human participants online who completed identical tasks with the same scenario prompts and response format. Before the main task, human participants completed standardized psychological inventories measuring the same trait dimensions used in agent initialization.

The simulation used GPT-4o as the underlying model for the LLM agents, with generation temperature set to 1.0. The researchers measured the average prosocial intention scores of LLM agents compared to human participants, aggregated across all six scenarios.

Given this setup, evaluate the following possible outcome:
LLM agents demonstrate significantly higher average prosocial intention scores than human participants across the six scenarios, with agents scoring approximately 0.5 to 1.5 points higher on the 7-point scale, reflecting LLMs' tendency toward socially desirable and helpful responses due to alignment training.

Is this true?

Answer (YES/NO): NO